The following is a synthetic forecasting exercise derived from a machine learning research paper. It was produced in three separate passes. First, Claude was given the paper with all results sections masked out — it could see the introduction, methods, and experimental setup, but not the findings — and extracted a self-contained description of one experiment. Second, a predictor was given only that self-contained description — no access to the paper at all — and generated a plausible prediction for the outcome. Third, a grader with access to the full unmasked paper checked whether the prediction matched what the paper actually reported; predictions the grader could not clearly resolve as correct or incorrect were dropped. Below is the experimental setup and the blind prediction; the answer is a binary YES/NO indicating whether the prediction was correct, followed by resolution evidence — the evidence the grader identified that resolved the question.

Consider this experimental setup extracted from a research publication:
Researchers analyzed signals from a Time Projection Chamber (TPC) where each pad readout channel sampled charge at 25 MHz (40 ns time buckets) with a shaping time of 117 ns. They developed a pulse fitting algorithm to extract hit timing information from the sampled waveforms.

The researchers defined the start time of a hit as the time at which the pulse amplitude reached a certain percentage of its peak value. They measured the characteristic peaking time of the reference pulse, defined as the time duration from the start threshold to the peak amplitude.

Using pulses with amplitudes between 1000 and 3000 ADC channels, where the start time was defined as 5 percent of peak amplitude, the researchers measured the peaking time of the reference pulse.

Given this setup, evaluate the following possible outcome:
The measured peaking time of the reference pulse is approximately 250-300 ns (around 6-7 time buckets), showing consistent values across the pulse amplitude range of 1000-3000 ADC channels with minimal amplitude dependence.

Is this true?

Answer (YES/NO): NO